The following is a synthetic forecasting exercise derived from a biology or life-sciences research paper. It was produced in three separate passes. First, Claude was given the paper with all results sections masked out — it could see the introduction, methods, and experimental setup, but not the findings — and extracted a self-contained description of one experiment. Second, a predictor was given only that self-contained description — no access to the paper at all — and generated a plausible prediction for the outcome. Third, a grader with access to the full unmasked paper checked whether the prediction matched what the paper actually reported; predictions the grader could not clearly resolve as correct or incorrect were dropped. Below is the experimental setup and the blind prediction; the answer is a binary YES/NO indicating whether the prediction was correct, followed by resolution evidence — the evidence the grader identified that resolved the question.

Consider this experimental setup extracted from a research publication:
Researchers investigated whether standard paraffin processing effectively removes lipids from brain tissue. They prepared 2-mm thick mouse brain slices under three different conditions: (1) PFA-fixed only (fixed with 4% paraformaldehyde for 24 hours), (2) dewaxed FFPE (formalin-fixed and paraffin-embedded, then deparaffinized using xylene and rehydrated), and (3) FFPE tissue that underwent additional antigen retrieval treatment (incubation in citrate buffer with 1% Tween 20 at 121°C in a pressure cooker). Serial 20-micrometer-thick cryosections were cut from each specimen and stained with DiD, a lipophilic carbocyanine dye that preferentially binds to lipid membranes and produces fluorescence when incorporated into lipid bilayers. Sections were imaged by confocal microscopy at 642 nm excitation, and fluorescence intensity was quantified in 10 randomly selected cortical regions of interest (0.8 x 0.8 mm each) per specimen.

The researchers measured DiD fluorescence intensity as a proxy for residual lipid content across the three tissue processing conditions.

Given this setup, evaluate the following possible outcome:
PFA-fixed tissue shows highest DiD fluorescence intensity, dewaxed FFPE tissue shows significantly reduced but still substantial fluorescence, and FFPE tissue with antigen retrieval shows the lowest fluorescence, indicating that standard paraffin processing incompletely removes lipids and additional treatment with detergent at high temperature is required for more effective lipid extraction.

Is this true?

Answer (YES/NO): YES